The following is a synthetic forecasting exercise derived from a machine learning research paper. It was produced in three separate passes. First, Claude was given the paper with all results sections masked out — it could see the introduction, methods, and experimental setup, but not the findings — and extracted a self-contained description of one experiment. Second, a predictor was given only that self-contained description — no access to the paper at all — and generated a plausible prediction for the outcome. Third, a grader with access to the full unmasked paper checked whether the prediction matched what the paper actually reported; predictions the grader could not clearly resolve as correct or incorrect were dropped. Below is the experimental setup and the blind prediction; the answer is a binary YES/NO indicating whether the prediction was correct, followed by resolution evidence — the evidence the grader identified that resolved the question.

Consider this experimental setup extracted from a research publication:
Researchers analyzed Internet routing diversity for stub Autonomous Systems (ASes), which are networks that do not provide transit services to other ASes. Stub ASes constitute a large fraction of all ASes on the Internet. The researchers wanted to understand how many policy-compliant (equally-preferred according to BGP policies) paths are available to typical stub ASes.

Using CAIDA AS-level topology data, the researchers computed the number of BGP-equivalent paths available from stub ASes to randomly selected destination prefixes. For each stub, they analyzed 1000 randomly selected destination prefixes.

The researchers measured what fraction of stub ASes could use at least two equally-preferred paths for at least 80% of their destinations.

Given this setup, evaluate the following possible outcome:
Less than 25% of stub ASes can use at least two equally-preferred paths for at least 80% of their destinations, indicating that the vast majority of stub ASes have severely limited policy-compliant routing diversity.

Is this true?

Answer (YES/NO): NO